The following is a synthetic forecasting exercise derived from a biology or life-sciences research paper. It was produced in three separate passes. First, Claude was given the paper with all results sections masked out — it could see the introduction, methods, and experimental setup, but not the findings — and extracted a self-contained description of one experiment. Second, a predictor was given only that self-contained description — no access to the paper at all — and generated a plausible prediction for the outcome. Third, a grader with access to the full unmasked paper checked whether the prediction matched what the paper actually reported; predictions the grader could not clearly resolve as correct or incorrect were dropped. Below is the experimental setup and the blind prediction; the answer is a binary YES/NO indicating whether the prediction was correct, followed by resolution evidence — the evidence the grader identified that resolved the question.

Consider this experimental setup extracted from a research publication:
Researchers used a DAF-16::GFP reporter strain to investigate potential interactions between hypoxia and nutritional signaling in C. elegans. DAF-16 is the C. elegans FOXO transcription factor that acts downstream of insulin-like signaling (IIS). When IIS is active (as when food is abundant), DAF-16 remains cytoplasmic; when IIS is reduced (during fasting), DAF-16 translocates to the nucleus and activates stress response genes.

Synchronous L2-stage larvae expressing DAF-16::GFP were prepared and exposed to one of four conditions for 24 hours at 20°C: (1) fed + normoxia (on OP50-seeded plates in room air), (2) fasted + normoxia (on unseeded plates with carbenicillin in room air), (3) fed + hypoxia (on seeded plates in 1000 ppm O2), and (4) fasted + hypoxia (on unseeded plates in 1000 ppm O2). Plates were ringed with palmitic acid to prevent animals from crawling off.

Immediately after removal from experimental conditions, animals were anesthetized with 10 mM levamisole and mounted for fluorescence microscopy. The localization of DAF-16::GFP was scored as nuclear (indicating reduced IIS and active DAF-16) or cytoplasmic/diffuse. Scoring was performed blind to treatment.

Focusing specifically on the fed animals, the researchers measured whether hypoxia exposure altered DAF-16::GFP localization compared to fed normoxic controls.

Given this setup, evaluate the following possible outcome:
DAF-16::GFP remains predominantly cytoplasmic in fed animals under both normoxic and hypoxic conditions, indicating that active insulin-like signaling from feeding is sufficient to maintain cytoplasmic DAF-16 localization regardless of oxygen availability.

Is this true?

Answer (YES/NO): NO